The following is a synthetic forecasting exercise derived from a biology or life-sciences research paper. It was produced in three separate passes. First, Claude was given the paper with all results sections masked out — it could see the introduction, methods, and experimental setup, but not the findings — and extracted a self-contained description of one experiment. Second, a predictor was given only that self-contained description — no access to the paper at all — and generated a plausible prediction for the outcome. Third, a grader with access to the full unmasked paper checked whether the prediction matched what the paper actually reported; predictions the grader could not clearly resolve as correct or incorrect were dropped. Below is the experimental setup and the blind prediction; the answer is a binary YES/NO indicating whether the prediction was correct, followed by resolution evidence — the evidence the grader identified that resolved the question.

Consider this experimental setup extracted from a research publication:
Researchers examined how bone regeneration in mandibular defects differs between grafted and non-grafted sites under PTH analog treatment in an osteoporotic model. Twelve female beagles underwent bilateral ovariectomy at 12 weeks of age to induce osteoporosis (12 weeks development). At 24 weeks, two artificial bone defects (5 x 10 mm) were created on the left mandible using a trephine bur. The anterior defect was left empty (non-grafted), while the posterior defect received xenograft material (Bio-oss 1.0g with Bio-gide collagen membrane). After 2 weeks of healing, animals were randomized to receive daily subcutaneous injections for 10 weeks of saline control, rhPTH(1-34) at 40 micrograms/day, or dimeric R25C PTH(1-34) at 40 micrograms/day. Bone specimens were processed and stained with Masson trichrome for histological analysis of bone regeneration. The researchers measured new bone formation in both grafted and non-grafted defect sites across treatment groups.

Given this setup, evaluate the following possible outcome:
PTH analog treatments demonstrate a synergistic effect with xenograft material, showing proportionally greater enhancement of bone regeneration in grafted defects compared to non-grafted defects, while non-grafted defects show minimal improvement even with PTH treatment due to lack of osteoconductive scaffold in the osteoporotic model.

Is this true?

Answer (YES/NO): NO